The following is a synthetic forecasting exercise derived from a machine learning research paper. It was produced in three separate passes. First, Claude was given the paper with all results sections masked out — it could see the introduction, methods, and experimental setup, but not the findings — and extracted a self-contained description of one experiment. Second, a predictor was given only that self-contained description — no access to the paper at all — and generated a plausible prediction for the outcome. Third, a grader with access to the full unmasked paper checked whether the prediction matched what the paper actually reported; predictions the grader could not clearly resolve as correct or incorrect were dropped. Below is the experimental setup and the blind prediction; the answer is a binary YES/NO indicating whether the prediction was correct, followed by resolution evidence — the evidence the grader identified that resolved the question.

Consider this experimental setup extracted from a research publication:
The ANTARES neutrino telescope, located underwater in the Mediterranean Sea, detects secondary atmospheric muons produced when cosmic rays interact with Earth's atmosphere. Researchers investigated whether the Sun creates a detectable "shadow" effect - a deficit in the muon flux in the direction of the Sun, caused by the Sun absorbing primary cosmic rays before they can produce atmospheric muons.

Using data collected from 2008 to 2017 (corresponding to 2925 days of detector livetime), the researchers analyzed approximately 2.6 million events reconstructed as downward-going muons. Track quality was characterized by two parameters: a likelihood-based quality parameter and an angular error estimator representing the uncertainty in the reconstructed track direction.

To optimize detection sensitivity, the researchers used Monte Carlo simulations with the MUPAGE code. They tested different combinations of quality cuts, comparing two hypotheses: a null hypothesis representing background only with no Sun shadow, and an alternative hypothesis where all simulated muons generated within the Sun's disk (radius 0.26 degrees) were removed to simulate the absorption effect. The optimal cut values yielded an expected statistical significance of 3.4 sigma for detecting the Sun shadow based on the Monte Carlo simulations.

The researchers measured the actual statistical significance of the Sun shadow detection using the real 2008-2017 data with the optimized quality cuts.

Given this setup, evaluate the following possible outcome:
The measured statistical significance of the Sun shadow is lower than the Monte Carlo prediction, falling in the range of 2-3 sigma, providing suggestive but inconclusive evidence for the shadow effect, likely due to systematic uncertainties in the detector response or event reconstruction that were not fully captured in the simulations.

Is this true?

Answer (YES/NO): NO